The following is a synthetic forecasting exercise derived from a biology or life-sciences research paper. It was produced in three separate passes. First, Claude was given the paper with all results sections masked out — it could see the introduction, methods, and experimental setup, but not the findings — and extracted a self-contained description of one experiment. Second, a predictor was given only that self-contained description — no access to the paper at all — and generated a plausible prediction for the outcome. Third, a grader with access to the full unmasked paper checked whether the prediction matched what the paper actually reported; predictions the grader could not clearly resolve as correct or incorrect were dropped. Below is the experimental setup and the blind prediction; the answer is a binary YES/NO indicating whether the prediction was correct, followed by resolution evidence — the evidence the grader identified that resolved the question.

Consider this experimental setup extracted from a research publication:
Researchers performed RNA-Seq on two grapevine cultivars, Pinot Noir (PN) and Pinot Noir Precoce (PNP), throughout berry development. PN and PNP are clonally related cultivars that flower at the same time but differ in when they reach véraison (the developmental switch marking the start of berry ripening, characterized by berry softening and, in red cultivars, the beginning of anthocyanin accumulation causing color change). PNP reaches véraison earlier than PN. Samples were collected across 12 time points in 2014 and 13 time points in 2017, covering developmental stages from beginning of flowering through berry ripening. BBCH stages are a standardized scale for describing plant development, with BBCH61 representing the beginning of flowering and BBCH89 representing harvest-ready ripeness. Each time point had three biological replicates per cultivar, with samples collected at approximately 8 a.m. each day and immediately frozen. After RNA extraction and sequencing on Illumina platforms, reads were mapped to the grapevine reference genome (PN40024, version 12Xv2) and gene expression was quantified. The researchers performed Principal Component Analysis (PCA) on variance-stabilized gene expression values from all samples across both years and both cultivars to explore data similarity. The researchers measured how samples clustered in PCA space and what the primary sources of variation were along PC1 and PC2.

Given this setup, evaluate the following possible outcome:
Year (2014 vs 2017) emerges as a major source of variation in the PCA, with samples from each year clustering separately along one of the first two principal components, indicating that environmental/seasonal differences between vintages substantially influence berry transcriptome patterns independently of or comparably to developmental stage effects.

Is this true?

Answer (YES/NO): NO